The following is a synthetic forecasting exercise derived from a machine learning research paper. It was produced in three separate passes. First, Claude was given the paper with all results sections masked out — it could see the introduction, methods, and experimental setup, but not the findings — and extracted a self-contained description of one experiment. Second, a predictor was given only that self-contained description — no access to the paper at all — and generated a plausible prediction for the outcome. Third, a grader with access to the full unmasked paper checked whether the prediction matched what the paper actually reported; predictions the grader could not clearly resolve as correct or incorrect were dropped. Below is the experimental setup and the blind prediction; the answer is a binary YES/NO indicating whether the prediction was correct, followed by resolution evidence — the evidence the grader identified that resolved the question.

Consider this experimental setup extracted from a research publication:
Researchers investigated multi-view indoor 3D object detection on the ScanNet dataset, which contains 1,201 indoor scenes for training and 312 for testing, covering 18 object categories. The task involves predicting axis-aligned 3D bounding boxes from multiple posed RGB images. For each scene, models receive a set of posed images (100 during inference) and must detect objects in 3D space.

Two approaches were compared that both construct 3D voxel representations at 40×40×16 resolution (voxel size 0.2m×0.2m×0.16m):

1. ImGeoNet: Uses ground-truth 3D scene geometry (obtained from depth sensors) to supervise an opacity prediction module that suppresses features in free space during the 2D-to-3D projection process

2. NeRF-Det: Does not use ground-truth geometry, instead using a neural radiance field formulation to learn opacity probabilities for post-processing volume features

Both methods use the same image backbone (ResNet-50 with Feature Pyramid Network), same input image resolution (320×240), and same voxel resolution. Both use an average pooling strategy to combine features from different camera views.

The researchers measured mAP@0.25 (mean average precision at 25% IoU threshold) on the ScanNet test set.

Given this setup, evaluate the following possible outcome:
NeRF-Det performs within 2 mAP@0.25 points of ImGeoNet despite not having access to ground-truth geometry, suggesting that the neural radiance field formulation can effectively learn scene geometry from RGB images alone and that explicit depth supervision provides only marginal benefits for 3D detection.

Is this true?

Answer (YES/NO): YES